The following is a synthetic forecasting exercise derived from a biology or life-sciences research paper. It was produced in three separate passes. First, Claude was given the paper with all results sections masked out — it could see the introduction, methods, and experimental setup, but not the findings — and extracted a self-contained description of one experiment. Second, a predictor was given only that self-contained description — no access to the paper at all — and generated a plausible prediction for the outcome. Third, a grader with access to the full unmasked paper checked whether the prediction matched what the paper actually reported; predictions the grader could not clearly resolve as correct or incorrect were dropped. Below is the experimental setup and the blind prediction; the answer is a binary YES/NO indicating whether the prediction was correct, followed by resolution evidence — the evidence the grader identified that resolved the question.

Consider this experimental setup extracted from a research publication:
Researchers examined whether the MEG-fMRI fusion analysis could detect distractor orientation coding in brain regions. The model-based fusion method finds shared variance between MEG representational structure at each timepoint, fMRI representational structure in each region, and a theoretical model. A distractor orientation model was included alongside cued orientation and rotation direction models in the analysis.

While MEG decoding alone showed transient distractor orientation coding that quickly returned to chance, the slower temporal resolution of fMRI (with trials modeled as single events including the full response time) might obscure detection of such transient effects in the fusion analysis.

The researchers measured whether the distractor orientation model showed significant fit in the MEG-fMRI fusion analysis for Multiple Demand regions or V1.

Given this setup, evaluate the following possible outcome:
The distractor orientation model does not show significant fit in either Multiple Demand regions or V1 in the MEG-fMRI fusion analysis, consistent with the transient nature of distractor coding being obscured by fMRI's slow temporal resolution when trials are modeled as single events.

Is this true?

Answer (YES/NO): NO